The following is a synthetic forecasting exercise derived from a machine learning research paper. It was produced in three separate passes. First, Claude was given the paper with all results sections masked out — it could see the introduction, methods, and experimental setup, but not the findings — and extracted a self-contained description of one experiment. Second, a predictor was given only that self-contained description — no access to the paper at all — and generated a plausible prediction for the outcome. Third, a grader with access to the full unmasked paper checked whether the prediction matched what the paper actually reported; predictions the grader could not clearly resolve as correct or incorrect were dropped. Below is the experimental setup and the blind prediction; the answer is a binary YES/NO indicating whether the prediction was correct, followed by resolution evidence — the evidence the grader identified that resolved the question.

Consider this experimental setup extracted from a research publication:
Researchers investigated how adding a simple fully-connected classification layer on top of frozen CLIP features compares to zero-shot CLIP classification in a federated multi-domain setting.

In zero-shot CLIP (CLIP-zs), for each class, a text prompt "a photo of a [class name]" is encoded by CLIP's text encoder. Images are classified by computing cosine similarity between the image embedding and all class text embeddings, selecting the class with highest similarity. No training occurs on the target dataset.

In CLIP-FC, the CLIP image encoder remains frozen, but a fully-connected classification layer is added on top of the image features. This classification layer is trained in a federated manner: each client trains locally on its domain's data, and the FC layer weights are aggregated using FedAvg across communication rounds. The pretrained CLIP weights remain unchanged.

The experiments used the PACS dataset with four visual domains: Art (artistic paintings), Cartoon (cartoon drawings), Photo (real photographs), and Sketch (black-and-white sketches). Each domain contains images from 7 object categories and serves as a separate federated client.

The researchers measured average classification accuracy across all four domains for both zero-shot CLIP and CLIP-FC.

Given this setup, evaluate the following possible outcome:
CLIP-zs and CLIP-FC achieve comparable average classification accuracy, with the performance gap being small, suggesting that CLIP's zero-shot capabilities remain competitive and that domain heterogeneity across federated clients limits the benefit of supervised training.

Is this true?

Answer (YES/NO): NO